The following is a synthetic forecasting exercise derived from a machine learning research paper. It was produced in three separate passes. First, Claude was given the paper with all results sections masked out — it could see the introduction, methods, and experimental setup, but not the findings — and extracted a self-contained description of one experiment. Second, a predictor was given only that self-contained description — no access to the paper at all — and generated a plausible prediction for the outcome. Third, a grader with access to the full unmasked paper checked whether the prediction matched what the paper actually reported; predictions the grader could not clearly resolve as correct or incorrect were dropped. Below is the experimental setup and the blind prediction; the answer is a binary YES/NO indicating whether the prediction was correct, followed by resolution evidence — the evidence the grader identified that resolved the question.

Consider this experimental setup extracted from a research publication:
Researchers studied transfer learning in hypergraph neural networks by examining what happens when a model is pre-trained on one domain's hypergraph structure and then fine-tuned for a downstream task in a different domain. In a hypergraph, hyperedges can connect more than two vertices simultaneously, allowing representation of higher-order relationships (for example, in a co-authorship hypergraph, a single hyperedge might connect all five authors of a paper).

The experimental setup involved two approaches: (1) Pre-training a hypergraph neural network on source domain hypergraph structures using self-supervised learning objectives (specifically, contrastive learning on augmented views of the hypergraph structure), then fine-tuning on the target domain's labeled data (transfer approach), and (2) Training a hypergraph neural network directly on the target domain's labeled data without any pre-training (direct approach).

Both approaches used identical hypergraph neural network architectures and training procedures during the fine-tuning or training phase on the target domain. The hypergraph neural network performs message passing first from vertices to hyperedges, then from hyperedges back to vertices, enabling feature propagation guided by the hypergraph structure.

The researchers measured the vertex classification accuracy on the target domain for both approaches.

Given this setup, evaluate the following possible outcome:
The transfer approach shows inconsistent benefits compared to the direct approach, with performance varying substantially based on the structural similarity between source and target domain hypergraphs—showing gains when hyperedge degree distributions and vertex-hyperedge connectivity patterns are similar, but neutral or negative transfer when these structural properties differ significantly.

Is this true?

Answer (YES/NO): NO